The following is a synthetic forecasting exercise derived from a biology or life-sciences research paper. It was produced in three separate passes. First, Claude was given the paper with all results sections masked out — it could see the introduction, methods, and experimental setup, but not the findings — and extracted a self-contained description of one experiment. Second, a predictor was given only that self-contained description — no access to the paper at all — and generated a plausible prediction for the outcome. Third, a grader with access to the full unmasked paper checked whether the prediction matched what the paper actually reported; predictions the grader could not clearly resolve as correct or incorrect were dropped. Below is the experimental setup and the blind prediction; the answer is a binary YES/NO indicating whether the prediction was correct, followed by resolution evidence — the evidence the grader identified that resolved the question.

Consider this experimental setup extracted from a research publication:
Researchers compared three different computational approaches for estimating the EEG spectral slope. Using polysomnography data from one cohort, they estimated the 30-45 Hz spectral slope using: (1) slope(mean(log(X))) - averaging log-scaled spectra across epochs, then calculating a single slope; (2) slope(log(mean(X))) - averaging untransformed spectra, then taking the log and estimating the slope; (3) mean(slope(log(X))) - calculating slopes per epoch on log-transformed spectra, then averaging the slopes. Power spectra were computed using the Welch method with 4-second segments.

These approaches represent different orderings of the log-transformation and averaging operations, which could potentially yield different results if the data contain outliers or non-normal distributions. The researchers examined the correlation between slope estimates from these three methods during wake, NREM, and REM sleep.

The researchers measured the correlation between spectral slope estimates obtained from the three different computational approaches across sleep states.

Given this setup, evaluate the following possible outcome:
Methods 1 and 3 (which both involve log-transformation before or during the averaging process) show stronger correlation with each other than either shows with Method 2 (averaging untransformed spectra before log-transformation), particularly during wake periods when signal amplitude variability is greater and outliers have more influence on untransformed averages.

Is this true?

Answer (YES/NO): YES